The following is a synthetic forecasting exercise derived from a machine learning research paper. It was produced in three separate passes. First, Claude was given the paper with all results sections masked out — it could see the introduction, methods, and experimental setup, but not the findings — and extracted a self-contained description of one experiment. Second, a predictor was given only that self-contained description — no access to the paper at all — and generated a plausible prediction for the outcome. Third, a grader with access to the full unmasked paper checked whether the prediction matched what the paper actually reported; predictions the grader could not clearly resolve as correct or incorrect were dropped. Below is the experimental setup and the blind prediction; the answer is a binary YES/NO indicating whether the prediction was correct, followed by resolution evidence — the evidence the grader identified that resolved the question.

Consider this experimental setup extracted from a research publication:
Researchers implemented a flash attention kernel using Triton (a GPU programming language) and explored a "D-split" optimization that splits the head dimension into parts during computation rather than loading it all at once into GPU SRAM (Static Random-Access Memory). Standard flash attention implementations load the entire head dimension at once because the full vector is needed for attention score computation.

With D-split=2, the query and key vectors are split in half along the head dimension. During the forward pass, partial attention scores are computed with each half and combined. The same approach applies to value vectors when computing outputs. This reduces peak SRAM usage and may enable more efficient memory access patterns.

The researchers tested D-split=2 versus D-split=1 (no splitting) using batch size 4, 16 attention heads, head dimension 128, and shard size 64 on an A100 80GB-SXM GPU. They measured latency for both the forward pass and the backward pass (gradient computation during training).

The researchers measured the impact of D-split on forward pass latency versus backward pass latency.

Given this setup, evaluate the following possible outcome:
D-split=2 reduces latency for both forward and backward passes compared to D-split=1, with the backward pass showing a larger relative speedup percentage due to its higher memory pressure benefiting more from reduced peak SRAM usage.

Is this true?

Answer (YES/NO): NO